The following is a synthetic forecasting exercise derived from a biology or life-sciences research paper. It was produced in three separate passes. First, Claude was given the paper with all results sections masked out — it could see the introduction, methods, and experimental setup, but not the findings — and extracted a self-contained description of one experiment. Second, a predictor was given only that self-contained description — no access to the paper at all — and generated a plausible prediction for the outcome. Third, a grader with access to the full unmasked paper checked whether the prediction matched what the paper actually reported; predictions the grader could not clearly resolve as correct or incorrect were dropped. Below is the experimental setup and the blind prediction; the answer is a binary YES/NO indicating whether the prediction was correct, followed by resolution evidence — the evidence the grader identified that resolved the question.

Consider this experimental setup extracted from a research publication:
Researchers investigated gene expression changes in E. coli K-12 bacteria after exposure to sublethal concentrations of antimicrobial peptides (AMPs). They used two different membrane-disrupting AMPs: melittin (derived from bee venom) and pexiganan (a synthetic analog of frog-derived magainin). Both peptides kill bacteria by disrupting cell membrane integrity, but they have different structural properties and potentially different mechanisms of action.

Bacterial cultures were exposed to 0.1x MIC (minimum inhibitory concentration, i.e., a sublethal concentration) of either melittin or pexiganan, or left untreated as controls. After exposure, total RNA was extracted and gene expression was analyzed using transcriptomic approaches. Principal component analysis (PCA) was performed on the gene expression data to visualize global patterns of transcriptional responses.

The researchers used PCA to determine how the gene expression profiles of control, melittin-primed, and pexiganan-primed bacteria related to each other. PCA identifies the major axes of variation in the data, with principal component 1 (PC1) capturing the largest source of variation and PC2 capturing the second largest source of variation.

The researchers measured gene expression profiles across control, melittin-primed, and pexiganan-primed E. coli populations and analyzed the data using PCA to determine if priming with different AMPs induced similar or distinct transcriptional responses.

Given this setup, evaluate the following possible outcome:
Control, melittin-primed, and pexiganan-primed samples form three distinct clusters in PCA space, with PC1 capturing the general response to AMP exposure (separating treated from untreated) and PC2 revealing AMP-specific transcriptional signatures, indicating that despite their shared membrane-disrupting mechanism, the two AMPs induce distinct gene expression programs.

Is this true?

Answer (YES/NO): YES